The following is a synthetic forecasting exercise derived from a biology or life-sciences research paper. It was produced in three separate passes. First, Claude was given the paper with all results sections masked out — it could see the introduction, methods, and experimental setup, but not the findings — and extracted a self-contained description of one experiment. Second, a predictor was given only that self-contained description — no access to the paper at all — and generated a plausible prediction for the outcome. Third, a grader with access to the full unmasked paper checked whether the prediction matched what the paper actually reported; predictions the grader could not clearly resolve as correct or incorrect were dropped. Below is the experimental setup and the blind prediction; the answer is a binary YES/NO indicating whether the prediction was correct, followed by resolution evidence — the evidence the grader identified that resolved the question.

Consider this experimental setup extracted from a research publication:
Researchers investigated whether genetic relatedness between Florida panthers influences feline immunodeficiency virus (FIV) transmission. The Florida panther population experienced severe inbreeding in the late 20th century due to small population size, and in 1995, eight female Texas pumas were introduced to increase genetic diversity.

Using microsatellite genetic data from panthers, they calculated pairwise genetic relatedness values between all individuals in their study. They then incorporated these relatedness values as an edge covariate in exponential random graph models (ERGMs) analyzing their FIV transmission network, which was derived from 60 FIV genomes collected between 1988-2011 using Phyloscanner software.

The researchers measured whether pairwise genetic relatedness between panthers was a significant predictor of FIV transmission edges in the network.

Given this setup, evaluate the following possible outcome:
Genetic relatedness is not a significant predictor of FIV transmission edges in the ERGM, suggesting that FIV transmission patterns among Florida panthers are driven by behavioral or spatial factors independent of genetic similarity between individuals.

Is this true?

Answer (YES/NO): YES